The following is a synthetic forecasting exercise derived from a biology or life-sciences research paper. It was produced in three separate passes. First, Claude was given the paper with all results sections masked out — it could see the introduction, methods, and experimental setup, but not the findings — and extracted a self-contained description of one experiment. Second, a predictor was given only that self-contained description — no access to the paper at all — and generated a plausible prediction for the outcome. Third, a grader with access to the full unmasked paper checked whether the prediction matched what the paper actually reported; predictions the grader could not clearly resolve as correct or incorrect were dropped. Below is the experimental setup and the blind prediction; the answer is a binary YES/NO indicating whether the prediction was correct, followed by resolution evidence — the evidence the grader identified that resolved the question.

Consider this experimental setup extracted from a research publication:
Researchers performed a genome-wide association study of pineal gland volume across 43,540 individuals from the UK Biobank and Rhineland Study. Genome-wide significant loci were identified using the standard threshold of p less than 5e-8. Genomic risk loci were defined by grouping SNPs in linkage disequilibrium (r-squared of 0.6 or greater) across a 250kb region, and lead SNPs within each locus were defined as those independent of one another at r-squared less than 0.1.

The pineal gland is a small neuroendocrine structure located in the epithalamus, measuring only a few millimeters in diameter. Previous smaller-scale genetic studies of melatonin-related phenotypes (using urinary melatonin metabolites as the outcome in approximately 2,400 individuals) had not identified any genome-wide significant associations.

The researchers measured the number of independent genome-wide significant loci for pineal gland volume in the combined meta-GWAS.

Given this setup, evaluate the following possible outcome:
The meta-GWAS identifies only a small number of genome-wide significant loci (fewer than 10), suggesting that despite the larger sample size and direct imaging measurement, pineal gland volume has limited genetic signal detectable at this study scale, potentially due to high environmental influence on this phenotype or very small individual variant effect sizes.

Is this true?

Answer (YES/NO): NO